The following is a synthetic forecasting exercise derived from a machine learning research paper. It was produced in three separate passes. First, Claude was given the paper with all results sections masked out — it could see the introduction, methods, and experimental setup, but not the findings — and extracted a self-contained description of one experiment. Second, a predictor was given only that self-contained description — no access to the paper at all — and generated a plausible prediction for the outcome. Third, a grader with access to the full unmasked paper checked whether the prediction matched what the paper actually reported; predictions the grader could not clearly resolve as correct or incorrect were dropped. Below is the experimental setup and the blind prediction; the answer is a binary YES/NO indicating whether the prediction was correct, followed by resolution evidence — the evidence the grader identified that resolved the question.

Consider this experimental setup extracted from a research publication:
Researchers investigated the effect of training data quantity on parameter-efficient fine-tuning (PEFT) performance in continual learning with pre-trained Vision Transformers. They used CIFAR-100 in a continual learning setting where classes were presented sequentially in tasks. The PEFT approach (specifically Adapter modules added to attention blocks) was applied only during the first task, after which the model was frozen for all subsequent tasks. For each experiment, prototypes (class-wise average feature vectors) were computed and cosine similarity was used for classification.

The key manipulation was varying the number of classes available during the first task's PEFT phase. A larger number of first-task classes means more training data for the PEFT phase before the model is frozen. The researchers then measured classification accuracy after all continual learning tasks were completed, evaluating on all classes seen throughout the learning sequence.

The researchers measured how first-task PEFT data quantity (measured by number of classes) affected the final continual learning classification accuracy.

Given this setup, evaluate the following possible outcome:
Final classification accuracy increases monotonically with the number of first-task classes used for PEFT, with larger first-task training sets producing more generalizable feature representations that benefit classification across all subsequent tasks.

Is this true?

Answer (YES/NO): YES